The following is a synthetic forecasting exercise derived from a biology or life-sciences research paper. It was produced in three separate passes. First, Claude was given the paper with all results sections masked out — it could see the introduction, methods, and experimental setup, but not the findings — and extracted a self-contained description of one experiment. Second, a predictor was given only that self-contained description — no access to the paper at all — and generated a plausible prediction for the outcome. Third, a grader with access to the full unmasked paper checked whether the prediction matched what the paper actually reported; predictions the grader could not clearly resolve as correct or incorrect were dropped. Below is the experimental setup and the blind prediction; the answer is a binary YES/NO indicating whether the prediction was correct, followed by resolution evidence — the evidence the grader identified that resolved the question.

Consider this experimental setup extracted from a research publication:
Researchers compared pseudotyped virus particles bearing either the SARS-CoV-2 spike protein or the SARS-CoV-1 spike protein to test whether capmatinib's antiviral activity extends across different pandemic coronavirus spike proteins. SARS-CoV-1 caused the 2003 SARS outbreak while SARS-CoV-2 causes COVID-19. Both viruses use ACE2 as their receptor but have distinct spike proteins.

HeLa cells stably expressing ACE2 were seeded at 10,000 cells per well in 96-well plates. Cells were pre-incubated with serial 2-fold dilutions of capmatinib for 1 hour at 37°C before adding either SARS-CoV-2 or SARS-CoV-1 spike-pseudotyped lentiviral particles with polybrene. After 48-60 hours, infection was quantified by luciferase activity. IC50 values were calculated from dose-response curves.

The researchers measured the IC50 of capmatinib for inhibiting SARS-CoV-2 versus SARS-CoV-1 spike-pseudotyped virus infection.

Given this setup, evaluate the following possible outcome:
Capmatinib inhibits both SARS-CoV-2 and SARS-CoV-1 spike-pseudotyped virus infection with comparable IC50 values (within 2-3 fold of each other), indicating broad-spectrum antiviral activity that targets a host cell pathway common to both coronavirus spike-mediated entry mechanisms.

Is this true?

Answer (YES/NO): YES